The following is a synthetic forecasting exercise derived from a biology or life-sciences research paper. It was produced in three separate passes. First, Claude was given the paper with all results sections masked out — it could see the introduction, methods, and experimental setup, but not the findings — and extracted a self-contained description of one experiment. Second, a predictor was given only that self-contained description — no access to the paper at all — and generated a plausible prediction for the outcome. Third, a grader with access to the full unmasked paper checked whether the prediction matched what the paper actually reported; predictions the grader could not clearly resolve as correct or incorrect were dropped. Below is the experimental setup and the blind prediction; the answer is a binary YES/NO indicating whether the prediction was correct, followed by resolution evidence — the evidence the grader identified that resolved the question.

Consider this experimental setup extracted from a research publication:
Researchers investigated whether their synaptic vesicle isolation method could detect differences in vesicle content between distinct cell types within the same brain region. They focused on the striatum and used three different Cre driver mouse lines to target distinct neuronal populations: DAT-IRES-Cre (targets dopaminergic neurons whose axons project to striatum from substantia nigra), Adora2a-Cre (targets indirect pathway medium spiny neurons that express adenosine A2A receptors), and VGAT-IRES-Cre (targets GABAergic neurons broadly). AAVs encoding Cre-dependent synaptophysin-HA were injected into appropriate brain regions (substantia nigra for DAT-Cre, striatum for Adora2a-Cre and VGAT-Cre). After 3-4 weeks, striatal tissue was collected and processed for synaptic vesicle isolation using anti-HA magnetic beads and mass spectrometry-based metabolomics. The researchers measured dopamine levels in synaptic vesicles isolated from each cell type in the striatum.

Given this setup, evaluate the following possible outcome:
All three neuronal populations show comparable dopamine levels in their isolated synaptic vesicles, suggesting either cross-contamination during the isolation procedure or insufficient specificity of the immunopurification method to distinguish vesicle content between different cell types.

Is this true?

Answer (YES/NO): NO